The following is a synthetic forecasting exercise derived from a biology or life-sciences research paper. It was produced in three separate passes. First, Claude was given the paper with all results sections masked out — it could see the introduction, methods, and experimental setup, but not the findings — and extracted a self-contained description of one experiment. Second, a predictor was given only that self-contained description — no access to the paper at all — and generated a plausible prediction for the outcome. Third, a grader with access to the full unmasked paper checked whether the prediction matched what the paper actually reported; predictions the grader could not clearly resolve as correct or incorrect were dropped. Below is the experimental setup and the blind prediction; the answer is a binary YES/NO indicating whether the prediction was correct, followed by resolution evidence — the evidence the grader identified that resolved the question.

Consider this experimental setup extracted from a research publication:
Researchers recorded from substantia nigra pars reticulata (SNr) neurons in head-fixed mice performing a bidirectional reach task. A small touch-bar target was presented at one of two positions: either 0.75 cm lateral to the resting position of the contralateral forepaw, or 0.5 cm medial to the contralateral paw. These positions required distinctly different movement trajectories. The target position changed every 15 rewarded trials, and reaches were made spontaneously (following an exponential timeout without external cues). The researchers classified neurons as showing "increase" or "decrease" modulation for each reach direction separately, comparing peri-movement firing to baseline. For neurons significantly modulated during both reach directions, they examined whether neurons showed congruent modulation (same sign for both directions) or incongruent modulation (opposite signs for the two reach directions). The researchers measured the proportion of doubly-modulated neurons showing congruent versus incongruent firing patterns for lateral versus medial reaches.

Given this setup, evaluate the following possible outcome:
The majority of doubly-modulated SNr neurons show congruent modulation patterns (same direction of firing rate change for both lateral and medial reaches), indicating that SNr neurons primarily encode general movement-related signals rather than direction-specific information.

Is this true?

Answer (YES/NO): YES